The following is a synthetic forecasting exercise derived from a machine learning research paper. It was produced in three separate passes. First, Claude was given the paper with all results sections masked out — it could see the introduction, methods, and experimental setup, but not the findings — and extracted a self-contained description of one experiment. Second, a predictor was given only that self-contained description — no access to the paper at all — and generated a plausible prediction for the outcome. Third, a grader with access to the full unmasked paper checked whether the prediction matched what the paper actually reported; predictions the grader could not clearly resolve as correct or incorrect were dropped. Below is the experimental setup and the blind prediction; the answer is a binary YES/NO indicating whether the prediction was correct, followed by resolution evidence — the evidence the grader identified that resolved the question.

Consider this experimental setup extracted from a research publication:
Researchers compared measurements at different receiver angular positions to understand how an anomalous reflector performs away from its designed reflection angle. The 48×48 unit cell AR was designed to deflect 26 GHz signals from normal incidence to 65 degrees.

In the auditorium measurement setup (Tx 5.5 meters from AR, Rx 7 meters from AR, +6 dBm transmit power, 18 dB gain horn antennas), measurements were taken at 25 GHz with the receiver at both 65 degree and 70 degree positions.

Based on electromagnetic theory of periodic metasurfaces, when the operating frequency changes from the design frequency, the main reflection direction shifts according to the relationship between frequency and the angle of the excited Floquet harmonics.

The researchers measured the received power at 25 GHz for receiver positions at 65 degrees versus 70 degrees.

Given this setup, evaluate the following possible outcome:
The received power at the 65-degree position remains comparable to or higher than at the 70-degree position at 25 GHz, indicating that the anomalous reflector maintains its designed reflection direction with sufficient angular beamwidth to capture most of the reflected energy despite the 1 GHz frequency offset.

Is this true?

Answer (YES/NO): NO